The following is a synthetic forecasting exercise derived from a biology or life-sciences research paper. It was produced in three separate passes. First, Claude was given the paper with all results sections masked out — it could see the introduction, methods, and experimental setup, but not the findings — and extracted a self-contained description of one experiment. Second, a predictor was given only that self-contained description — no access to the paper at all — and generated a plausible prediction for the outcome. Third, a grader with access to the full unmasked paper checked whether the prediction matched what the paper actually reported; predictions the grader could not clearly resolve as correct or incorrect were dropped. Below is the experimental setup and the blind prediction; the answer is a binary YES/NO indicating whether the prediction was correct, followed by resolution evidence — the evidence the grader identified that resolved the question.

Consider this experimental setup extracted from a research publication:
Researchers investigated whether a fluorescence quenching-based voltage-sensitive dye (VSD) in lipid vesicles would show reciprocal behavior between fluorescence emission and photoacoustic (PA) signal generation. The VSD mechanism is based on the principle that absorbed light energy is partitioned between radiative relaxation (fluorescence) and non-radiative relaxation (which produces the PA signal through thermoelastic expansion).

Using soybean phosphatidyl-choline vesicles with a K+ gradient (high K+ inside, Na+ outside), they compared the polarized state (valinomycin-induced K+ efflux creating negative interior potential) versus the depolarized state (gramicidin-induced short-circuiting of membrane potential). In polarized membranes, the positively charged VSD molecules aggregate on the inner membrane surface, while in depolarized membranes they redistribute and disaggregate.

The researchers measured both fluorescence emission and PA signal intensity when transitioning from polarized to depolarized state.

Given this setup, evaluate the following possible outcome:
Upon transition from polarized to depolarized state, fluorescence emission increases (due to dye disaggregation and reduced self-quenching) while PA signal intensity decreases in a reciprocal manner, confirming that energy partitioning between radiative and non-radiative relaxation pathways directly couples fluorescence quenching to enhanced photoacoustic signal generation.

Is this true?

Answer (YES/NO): YES